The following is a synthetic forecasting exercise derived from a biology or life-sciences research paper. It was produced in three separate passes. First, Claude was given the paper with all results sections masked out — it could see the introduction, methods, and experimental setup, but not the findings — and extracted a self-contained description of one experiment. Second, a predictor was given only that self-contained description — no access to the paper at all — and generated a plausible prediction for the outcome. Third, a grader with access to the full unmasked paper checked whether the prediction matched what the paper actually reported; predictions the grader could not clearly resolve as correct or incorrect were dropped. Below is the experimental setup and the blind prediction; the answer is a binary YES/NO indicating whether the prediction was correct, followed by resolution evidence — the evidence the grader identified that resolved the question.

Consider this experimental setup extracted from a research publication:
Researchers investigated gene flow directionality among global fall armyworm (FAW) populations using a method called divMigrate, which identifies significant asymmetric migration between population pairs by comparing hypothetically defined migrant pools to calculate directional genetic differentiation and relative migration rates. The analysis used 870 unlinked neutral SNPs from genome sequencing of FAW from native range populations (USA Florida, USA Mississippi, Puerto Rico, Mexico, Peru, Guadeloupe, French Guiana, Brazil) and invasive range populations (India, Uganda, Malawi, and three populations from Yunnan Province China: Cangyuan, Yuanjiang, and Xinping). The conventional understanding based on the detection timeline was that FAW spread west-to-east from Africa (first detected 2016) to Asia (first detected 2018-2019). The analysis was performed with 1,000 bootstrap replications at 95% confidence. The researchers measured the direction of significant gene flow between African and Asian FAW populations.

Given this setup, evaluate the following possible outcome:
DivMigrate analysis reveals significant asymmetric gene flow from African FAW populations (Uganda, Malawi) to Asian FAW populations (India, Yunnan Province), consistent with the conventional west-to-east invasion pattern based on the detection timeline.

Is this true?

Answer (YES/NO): NO